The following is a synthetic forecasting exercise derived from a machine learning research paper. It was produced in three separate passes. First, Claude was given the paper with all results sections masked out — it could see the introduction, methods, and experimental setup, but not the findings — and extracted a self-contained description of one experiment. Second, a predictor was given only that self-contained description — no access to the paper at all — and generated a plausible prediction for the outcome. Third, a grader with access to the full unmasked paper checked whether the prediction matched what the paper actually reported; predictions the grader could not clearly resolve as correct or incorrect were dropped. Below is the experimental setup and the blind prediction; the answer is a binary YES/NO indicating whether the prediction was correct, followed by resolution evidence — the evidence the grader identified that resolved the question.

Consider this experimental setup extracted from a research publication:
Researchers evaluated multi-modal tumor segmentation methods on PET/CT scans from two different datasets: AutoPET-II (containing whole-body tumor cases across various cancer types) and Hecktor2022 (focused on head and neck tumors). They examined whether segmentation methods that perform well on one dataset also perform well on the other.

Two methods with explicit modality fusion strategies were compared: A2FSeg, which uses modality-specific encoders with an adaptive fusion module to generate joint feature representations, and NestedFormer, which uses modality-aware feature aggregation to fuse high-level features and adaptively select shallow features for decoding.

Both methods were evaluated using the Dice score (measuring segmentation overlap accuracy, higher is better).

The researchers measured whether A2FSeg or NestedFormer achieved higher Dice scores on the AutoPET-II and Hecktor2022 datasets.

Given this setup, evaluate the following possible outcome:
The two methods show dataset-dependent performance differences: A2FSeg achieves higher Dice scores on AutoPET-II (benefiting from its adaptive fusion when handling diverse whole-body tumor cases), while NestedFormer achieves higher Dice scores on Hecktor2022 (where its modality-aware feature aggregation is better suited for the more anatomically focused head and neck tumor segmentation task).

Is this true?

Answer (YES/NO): NO